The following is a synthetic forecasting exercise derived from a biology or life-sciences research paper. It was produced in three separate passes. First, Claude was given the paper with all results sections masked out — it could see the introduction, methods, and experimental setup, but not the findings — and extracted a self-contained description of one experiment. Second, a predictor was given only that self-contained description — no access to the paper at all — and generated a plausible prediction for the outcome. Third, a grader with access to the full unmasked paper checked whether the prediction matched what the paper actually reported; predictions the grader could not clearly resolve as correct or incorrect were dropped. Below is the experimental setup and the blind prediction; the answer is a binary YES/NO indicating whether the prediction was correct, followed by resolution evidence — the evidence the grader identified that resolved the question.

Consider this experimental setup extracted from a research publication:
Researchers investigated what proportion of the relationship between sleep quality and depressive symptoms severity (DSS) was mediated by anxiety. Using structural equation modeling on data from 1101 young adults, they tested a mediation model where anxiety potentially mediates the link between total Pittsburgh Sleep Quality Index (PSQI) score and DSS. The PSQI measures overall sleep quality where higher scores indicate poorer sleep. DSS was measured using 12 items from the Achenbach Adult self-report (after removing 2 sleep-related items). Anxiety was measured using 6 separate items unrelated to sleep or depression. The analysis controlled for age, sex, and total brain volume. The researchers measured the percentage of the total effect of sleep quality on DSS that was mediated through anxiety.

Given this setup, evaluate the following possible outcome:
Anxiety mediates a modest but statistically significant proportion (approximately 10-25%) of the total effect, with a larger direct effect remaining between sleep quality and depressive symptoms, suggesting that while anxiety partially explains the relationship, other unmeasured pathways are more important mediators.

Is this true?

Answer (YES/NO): NO